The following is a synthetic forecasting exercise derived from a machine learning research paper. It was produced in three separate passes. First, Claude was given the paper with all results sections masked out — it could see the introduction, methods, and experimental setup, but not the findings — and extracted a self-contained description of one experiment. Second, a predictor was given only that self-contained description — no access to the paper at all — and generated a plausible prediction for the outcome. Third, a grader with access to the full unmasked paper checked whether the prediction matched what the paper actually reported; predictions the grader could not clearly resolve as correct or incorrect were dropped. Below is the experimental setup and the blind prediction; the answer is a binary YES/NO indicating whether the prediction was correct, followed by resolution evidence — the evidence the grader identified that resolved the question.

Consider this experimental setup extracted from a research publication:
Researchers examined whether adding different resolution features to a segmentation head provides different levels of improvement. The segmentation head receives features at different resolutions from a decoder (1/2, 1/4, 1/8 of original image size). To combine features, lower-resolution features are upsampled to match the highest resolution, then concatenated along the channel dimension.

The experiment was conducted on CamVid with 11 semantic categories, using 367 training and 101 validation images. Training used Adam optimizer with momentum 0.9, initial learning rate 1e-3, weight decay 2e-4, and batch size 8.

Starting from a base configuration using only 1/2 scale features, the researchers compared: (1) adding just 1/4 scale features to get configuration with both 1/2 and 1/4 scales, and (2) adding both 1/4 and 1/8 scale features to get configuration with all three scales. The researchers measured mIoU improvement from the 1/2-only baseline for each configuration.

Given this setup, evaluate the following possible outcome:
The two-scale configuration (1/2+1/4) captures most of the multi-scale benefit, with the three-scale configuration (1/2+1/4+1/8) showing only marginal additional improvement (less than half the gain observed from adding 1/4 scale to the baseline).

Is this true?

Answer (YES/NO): NO